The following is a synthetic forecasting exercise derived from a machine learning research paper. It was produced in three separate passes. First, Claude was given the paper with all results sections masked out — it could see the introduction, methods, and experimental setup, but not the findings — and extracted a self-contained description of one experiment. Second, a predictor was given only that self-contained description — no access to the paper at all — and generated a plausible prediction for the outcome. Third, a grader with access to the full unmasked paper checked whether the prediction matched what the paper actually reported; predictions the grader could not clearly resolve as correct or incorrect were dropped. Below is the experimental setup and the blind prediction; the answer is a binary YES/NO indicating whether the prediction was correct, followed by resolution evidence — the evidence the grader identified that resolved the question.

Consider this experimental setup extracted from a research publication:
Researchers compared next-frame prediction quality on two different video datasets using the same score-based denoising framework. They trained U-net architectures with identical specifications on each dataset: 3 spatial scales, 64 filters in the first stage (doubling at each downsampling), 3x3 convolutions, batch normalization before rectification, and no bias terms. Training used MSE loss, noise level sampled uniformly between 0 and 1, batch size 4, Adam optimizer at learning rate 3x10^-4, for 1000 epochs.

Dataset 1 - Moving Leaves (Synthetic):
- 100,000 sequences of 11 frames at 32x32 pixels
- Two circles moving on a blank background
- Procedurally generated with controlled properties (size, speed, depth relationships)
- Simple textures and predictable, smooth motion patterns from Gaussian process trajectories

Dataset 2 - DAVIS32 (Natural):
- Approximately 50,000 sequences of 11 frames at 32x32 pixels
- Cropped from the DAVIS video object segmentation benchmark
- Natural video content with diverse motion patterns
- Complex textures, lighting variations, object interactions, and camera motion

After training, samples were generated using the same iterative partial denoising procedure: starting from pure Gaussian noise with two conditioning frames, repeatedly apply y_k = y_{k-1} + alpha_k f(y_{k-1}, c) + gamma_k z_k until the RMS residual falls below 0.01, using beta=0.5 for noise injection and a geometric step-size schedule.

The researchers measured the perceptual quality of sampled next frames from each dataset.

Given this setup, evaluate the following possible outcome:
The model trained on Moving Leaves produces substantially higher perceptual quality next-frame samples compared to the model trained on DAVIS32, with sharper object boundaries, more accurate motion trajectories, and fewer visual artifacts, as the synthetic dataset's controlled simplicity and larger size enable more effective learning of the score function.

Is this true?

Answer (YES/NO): YES